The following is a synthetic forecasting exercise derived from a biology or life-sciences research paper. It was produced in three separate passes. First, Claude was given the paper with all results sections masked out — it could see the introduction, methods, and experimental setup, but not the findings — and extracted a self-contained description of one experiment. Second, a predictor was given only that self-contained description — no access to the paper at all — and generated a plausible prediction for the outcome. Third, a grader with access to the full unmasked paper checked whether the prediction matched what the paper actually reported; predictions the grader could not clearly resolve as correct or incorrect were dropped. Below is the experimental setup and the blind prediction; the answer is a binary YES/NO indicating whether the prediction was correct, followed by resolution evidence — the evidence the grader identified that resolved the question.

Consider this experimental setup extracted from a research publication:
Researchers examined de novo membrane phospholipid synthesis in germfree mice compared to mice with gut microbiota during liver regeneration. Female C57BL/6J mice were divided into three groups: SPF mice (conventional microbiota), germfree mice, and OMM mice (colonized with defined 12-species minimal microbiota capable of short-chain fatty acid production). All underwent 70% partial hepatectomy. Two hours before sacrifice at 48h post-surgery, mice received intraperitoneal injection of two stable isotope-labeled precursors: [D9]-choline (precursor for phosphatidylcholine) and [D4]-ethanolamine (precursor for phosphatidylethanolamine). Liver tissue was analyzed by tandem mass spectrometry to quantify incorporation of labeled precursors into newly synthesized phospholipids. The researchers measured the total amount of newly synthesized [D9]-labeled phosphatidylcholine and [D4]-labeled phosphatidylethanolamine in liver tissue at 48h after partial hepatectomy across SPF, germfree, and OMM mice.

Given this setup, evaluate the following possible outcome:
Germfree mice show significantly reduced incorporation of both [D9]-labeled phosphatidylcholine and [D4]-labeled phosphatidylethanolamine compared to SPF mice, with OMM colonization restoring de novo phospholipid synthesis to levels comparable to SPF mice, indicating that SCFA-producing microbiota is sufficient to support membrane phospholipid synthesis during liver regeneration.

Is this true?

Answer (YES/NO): NO